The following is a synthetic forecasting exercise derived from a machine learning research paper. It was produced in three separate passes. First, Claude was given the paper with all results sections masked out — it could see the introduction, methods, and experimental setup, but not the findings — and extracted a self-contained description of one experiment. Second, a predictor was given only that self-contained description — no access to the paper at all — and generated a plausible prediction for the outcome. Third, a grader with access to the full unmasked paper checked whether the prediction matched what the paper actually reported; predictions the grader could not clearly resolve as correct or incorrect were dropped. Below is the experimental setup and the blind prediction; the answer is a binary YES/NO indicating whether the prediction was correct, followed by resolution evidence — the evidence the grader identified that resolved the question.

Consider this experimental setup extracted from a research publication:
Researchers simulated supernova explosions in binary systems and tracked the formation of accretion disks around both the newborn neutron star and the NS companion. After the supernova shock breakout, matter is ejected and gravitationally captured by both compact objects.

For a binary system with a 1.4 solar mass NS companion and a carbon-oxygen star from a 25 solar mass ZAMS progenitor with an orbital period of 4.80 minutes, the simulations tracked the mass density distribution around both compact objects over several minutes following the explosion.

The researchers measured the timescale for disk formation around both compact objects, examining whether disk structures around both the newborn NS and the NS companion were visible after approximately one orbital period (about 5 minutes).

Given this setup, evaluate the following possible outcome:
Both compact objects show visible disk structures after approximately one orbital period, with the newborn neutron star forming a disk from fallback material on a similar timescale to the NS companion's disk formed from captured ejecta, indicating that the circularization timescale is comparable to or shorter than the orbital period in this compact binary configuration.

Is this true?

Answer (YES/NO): YES